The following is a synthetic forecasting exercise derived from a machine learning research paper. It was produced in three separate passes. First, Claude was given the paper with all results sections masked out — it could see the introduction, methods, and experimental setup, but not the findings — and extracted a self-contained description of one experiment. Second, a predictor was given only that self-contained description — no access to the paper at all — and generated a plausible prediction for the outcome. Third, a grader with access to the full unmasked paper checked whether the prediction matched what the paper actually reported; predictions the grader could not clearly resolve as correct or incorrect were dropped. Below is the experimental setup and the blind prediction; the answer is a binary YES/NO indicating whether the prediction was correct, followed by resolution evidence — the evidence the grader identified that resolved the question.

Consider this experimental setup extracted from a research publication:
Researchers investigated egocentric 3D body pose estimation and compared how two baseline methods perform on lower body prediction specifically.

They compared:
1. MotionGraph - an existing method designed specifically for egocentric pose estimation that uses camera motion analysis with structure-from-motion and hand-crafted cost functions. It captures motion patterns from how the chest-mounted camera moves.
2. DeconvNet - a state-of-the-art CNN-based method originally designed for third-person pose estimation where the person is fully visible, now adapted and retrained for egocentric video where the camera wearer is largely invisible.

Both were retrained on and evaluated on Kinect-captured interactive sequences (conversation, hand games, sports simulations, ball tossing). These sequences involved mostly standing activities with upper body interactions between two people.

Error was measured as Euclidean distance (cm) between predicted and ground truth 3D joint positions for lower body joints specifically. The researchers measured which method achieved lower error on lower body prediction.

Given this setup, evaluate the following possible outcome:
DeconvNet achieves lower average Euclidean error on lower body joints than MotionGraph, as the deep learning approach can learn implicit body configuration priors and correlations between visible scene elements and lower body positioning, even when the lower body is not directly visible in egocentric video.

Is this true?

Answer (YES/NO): NO